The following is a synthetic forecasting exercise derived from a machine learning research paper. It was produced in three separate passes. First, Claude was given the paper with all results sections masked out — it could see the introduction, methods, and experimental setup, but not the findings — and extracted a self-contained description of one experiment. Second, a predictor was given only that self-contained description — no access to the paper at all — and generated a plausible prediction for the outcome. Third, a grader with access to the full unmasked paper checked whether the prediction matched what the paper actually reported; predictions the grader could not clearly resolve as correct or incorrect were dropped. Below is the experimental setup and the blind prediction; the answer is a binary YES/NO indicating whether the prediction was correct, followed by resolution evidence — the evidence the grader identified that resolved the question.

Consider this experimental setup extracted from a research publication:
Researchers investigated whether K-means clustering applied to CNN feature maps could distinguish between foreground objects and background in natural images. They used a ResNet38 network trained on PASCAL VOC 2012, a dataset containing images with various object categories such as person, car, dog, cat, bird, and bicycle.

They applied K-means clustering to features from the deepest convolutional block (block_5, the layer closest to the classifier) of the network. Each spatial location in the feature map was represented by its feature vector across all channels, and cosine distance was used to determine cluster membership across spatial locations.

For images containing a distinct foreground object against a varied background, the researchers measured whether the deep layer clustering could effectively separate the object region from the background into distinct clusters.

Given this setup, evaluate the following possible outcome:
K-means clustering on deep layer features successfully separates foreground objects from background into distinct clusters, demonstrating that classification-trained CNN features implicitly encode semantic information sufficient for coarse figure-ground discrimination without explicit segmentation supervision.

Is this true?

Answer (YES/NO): YES